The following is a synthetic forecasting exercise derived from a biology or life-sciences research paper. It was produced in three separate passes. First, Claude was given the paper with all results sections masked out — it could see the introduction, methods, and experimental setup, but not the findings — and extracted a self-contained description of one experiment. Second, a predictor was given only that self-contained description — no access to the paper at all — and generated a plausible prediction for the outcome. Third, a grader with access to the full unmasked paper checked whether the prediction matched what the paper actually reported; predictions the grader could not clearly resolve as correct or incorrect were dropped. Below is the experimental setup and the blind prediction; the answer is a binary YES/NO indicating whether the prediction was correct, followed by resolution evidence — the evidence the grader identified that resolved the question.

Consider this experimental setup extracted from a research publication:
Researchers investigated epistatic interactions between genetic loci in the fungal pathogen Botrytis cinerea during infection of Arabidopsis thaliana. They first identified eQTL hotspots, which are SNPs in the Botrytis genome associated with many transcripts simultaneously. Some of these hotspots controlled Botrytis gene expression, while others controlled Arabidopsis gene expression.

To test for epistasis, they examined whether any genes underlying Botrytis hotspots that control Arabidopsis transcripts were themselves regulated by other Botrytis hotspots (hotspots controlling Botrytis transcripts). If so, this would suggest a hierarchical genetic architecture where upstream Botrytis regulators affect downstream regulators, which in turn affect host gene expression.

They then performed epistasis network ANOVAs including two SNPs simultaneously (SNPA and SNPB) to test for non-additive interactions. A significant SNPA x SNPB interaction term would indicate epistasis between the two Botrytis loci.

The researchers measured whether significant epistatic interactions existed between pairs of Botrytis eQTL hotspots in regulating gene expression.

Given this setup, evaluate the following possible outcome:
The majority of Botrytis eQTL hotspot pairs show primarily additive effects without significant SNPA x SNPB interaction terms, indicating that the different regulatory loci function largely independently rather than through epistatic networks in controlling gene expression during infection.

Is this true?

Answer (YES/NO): NO